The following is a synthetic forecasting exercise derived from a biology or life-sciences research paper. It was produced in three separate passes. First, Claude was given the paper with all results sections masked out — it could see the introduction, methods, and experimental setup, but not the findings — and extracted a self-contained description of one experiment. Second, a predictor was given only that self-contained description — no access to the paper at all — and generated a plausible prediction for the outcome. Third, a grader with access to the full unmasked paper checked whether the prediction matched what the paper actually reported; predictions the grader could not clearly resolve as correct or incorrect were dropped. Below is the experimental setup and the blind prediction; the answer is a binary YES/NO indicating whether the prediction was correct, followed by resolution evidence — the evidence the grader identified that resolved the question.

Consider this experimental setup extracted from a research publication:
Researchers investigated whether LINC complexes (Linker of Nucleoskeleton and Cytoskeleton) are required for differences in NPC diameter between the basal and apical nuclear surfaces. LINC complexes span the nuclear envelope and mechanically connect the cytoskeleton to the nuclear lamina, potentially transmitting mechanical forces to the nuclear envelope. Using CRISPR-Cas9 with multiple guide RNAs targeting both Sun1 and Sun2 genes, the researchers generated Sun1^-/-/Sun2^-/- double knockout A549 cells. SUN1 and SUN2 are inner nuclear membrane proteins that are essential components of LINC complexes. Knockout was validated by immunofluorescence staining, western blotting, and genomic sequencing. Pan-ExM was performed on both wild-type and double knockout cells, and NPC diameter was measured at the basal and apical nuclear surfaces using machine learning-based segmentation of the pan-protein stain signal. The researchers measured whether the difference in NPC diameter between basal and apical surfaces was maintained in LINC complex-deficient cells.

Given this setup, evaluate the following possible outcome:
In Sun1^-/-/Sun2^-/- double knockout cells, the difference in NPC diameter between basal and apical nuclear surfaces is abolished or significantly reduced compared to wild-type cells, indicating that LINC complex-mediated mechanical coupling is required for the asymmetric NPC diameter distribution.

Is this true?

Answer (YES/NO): YES